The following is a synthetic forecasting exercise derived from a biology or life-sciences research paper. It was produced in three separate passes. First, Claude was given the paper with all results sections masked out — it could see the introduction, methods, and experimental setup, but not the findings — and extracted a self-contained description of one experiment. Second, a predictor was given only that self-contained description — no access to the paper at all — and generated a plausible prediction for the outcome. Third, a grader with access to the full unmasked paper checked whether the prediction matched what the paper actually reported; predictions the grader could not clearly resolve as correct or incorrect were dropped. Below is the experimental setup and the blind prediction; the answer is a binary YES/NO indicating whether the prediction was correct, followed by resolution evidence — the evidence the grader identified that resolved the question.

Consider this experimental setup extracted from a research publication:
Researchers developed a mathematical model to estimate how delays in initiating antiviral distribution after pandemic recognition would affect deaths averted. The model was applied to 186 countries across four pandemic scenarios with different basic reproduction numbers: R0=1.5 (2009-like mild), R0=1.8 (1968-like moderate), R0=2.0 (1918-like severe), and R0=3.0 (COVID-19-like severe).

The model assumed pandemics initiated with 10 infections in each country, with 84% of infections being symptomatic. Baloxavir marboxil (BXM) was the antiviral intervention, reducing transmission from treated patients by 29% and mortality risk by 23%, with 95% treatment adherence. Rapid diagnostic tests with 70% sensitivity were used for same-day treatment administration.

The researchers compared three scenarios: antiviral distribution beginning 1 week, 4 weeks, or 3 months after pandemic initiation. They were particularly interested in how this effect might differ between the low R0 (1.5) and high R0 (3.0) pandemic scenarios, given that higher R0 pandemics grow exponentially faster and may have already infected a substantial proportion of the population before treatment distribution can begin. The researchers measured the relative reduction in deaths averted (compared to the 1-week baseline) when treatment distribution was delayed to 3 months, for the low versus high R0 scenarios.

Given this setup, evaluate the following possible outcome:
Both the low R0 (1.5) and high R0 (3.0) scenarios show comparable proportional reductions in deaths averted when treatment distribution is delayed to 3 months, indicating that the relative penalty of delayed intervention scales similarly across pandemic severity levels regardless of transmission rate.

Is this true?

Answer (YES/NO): NO